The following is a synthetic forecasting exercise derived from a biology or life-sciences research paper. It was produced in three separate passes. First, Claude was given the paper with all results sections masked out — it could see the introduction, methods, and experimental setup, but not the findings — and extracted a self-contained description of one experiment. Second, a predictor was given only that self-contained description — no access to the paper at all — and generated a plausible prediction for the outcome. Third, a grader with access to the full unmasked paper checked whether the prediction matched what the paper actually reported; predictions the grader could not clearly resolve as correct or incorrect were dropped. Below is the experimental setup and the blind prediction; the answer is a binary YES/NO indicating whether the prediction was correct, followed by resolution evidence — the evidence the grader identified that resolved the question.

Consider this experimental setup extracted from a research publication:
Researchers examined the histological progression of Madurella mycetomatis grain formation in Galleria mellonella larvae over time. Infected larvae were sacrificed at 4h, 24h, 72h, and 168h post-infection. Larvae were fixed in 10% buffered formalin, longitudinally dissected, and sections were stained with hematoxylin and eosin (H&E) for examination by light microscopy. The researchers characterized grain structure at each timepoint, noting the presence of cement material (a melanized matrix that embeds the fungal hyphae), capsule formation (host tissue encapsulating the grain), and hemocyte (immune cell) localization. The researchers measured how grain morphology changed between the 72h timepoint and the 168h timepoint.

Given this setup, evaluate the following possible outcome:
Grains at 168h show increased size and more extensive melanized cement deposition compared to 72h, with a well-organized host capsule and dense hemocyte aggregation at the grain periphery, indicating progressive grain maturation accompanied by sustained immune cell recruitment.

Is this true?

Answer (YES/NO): NO